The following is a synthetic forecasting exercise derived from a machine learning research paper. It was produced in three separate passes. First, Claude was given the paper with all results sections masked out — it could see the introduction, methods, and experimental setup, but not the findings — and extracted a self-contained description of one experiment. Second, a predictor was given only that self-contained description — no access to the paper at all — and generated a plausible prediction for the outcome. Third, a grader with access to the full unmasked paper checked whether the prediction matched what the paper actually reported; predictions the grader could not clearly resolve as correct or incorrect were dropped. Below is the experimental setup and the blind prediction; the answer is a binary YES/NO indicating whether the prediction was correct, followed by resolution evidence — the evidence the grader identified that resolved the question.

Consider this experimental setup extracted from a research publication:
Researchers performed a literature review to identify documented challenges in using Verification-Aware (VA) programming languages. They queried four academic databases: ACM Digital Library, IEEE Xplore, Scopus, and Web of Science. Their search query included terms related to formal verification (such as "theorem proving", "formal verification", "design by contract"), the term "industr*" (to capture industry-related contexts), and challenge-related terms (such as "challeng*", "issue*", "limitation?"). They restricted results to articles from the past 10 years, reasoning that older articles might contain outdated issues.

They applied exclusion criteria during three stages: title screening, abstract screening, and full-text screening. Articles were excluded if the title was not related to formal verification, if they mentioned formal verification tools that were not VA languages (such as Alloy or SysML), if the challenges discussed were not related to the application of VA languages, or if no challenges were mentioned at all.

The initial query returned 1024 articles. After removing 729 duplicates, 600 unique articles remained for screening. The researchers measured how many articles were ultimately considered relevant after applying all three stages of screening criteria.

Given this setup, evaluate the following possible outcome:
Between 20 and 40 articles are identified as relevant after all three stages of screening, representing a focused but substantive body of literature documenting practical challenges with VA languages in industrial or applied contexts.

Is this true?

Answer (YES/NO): NO